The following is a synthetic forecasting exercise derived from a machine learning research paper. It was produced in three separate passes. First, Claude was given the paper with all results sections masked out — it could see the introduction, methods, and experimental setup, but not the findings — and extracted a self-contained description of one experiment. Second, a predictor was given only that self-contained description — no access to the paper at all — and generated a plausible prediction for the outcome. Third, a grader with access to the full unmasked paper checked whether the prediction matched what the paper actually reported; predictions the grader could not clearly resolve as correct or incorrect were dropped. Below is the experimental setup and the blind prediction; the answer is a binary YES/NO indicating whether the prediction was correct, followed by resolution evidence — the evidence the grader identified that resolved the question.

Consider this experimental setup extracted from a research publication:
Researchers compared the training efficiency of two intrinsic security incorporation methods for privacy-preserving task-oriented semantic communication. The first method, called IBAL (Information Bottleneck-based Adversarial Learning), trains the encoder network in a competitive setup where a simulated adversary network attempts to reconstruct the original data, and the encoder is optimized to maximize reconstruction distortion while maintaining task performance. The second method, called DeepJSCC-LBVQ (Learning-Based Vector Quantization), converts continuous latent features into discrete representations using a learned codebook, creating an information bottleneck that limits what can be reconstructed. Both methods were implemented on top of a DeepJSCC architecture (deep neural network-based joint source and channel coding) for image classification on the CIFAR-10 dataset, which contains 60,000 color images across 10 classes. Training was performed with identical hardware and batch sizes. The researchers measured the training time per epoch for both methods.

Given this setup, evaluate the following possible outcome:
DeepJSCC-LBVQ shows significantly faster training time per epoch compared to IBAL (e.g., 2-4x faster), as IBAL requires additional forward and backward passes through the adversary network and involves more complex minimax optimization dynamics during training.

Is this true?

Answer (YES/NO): NO